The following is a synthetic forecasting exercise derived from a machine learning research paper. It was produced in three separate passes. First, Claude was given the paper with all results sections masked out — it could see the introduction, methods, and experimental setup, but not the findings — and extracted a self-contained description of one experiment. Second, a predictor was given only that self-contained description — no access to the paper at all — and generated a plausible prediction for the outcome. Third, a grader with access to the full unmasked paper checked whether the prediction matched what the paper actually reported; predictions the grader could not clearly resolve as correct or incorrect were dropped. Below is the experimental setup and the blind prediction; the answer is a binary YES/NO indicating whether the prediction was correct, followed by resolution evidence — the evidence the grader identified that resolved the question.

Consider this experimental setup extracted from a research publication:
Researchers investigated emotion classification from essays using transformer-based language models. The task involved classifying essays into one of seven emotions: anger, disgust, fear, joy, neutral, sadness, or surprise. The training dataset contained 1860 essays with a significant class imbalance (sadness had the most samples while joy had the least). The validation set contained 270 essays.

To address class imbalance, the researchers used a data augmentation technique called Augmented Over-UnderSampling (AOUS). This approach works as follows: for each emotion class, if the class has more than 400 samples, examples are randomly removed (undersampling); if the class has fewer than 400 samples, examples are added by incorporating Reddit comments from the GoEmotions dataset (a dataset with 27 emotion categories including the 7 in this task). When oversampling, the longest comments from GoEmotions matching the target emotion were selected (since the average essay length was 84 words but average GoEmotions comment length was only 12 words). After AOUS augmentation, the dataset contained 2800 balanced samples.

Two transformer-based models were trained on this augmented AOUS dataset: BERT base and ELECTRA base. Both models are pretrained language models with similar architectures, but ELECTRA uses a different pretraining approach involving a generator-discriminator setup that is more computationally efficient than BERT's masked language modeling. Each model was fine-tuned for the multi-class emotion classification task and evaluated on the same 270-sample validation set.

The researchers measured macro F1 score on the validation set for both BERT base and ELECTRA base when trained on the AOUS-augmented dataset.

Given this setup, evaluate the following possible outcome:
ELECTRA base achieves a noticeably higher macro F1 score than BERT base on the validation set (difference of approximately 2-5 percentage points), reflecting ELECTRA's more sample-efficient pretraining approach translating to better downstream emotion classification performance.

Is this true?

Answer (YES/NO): NO